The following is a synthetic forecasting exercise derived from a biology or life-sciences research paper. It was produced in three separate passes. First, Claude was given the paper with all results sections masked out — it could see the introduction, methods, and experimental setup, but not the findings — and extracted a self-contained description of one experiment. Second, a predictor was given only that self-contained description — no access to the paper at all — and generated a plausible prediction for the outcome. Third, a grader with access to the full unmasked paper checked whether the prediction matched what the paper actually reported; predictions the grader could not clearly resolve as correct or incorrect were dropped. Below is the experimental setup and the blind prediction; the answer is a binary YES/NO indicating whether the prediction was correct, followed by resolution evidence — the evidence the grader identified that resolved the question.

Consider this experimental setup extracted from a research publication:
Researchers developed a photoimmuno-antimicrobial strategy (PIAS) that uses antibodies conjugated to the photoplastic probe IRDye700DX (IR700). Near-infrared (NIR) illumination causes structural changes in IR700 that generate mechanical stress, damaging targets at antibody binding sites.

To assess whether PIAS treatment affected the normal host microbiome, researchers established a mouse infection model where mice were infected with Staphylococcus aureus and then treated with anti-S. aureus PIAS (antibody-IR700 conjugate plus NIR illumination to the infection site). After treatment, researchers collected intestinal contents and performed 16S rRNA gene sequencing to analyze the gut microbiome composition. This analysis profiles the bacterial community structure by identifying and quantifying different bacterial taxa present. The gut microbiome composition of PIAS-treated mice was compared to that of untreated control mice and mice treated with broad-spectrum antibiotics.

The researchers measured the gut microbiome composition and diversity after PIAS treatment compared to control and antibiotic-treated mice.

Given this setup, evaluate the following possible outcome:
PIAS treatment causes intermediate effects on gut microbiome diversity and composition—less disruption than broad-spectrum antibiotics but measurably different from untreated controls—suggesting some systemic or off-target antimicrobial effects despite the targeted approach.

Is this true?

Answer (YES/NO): NO